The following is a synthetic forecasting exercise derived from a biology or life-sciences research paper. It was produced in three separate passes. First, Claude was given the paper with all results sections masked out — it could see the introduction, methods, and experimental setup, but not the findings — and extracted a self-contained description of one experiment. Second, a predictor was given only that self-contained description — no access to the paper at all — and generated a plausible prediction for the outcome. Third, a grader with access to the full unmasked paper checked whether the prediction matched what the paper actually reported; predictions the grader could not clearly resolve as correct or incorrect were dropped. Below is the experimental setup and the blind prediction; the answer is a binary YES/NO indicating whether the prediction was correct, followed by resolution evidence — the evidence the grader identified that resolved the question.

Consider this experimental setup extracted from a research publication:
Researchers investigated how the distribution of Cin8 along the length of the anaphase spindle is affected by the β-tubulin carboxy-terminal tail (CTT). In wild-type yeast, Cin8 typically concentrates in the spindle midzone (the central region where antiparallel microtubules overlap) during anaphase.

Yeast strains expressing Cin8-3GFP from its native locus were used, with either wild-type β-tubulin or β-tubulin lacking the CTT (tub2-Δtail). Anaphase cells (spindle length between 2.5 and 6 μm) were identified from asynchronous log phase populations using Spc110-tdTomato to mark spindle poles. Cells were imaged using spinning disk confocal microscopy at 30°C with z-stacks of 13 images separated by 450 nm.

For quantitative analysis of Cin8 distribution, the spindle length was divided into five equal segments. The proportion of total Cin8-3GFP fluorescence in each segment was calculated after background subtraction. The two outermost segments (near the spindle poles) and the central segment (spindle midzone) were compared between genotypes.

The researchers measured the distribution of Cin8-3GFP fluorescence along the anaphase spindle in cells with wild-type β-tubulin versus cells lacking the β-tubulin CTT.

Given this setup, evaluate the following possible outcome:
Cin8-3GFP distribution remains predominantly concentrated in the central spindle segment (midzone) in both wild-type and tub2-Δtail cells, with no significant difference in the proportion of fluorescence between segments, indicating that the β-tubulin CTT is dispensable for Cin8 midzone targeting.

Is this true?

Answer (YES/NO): NO